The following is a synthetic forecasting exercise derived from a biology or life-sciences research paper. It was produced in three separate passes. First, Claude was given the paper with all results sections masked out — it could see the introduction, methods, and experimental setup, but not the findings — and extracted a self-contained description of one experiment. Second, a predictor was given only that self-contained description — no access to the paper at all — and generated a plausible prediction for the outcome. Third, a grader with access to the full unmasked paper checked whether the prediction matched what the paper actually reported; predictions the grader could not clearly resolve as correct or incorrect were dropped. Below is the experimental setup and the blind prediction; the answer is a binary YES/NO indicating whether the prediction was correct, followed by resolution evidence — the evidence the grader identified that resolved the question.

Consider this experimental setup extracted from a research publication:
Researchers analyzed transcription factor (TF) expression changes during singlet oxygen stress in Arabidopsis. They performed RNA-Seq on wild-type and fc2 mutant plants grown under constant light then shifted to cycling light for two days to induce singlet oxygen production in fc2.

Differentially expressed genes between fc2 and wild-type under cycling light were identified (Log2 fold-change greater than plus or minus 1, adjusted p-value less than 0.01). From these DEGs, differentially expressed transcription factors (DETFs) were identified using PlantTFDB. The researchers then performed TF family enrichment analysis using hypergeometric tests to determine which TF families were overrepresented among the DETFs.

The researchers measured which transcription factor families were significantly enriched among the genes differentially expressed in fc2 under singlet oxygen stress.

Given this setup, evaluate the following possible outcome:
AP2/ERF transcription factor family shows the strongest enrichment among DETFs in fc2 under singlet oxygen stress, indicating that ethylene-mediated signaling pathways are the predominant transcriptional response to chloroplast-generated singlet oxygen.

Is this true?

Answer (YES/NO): NO